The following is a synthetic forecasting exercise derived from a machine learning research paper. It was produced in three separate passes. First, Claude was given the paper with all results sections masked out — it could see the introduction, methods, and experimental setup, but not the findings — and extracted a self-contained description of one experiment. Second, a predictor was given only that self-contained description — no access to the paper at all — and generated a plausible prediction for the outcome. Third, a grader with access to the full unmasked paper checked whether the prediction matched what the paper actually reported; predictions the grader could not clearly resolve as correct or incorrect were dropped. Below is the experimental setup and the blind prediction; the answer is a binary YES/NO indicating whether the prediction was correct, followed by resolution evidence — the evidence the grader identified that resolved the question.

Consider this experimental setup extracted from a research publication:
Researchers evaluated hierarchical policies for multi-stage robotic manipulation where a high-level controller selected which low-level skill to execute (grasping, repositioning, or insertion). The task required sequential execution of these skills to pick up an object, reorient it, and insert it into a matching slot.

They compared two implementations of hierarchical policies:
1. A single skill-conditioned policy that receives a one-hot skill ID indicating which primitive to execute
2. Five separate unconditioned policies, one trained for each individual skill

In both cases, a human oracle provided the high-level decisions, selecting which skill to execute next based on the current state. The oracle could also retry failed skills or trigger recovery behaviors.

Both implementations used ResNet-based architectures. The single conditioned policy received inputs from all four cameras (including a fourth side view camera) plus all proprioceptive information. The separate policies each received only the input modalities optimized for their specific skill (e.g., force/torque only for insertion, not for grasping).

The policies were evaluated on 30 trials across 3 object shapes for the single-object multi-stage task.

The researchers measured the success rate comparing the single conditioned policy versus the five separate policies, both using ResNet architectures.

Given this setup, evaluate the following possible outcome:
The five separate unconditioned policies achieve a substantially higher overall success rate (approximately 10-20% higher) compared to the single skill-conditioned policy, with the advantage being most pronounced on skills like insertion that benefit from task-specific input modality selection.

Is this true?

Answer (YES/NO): NO